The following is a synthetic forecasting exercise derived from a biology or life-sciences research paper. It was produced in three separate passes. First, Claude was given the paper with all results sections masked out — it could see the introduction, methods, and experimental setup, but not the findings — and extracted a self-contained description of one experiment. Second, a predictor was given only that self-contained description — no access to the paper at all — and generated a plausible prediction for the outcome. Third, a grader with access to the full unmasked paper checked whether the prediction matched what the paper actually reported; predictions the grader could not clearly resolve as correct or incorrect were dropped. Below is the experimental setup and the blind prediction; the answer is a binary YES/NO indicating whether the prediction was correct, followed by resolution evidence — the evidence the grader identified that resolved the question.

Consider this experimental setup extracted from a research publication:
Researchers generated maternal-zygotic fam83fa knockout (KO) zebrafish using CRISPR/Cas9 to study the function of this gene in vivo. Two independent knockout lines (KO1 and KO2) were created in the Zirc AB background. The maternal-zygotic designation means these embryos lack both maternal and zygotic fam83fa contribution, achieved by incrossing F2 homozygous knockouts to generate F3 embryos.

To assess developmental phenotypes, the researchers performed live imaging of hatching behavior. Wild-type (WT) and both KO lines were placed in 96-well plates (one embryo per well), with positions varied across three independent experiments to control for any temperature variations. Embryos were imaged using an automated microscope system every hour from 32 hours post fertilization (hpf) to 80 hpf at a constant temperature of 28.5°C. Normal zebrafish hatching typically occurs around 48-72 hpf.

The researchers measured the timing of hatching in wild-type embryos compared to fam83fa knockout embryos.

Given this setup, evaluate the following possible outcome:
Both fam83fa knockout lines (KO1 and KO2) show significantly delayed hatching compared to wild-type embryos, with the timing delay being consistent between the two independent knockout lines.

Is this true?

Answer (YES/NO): NO